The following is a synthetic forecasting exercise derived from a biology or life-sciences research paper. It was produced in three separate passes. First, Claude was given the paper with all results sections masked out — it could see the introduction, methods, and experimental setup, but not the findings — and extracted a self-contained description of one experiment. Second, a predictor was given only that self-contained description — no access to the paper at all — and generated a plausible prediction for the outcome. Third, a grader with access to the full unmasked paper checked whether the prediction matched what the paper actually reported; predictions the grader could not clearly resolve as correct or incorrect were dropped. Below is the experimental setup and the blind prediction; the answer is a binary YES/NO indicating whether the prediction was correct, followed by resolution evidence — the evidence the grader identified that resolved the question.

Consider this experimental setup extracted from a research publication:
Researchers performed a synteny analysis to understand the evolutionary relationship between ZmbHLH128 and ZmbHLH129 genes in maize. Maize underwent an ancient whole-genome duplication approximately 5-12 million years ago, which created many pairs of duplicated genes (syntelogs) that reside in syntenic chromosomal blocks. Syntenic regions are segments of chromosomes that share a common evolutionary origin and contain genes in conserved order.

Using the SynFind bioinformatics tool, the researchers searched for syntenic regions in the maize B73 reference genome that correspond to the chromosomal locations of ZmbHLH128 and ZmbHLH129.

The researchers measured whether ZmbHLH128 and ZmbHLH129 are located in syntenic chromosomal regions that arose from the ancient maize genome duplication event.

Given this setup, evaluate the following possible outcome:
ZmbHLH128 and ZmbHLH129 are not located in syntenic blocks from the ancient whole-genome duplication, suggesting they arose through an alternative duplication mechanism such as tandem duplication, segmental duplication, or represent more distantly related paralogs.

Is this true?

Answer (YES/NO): NO